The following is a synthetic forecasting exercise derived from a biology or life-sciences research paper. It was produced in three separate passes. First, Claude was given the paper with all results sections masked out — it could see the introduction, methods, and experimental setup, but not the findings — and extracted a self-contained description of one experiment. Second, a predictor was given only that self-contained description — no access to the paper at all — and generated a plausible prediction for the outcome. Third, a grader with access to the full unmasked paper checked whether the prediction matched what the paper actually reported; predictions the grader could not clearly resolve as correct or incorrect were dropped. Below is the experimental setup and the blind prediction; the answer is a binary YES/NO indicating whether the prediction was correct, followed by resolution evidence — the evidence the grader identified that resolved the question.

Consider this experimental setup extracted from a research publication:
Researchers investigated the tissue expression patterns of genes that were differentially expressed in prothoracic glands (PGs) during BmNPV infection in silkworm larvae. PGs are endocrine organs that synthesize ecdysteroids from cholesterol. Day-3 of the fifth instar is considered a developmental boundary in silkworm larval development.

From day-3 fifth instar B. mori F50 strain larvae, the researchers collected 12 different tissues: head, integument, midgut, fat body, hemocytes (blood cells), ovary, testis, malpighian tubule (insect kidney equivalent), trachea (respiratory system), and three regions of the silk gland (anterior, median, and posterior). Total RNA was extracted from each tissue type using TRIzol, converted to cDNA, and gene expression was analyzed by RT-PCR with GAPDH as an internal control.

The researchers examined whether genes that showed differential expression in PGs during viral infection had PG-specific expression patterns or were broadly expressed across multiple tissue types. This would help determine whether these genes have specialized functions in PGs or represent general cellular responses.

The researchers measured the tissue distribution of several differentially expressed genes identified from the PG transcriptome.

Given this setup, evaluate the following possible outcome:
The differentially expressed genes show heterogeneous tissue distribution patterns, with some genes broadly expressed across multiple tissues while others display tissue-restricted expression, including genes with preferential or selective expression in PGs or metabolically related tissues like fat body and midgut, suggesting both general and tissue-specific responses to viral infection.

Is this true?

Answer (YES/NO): YES